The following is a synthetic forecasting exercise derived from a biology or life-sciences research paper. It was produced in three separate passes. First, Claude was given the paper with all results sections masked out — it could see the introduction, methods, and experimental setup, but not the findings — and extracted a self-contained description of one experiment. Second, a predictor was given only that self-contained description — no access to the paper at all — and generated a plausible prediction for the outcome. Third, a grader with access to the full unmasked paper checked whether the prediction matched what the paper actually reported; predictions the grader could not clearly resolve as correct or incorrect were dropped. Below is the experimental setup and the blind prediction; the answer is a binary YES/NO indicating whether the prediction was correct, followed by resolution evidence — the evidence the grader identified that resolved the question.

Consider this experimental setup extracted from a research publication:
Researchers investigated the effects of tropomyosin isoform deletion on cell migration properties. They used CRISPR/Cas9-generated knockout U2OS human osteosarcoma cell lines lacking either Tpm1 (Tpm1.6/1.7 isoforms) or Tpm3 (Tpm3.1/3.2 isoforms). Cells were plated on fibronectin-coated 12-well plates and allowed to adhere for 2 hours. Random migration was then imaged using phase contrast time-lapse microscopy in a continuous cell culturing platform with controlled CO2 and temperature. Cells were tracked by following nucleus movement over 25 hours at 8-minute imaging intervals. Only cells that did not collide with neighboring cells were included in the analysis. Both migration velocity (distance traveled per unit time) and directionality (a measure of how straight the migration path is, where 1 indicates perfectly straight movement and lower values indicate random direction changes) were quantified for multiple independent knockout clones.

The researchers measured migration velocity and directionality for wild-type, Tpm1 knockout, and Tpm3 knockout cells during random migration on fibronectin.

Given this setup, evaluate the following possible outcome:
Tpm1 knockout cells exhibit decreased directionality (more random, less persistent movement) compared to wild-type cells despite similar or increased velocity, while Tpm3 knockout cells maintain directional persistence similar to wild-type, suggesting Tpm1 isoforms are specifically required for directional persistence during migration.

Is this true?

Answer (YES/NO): NO